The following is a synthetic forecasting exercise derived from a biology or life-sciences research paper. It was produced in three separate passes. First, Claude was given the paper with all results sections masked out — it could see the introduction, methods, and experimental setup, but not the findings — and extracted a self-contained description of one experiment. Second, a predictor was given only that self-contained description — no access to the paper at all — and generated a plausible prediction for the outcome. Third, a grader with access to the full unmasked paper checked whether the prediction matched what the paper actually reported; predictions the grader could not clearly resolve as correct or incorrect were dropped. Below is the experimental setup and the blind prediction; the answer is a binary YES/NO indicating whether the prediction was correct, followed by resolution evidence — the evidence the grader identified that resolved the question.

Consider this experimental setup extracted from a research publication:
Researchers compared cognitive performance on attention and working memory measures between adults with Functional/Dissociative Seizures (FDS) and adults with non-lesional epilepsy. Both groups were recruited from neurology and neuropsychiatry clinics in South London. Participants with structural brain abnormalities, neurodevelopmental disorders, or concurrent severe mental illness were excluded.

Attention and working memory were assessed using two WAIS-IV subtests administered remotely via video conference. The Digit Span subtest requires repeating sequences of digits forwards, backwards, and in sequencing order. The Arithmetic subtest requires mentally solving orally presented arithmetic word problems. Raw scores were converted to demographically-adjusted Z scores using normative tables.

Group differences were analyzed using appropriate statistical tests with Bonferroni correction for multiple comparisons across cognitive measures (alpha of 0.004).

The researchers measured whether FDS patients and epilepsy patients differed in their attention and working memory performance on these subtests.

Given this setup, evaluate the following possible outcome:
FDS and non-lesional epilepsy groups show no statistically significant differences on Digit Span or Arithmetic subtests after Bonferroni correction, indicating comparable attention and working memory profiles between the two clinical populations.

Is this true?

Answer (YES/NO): YES